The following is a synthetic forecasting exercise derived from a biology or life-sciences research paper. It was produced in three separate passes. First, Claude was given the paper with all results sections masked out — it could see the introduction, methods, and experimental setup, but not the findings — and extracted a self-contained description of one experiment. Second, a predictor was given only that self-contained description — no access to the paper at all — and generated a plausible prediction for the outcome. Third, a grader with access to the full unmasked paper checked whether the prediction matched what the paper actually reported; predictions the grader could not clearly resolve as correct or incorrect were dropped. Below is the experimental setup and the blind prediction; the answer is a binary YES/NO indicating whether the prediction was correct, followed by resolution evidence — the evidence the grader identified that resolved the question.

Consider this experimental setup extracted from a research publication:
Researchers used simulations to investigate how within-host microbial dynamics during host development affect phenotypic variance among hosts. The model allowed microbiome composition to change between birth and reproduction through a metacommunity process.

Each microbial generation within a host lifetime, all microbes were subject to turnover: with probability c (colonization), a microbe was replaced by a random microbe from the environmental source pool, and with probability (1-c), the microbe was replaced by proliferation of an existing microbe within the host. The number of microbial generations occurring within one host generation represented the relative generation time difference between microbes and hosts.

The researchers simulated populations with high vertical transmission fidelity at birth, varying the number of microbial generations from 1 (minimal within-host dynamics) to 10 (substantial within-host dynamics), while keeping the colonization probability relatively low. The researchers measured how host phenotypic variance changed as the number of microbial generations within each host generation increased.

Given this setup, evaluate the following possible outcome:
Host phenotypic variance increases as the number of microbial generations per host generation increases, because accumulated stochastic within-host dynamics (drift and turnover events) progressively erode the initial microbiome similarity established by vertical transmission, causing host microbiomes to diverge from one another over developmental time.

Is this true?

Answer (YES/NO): YES